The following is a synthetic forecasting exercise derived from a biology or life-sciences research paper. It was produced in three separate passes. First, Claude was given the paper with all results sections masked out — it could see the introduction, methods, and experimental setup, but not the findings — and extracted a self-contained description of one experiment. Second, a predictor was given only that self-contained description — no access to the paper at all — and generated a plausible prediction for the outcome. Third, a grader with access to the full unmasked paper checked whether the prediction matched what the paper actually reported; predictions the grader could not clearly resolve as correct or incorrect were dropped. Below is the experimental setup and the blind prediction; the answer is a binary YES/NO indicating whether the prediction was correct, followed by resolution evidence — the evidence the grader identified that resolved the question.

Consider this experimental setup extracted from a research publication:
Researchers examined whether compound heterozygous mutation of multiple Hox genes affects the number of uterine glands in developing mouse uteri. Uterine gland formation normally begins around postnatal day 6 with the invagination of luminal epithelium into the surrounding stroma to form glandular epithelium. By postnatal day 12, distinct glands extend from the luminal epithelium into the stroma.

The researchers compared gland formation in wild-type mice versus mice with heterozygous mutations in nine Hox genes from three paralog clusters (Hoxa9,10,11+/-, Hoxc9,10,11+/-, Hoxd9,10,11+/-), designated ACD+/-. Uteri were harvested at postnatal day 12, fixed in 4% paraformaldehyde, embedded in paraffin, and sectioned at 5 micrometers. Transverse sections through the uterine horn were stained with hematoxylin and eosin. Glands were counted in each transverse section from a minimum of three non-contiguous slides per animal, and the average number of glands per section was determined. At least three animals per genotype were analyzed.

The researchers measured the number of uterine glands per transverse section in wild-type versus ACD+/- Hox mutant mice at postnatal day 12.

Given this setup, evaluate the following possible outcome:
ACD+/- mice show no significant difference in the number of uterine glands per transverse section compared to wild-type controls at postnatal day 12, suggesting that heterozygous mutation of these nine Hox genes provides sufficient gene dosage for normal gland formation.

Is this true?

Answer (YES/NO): NO